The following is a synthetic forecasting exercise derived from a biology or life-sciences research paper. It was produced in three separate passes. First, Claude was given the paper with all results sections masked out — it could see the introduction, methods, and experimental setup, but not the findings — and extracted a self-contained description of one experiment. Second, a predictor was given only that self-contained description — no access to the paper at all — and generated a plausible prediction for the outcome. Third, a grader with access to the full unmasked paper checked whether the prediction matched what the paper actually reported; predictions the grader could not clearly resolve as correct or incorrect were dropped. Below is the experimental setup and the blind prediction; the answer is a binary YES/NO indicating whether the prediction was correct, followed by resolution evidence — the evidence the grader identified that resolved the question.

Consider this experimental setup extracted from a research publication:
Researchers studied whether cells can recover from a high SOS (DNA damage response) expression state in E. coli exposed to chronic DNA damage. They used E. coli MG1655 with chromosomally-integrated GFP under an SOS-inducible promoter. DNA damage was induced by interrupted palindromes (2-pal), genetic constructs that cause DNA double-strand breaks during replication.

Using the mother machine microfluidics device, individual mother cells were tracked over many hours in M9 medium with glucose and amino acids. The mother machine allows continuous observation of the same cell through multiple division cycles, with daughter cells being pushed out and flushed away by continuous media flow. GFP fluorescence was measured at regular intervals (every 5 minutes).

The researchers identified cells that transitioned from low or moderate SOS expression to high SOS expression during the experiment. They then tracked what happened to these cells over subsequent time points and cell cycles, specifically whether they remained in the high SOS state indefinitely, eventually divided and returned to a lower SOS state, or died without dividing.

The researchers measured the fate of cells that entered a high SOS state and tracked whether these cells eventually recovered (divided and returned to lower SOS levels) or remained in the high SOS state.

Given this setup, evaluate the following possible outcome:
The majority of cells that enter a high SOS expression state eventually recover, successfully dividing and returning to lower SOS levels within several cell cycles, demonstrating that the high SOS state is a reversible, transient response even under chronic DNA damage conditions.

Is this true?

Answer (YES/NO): NO